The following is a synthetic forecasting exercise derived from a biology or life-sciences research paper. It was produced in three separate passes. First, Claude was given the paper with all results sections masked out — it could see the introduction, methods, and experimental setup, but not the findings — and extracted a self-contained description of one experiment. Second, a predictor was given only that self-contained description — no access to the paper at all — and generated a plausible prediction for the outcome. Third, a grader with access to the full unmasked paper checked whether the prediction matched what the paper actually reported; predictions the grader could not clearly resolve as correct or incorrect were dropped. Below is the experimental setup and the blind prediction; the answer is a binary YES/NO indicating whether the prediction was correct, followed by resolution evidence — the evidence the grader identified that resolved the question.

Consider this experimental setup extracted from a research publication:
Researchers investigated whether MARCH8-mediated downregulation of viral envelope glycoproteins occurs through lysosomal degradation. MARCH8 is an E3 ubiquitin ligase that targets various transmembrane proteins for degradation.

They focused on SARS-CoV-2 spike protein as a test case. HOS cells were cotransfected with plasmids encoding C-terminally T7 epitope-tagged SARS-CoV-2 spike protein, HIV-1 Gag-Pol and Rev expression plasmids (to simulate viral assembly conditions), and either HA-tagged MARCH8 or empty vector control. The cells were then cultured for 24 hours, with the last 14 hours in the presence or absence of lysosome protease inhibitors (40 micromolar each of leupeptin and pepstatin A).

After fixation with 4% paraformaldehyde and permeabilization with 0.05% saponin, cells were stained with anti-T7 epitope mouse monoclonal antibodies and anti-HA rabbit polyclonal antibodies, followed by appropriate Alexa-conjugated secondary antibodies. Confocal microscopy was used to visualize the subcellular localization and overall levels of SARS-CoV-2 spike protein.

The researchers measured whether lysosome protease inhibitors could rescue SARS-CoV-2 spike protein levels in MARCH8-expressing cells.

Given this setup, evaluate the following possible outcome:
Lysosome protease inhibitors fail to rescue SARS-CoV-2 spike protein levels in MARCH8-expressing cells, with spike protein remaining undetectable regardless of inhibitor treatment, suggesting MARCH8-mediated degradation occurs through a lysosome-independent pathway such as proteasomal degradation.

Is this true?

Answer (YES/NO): NO